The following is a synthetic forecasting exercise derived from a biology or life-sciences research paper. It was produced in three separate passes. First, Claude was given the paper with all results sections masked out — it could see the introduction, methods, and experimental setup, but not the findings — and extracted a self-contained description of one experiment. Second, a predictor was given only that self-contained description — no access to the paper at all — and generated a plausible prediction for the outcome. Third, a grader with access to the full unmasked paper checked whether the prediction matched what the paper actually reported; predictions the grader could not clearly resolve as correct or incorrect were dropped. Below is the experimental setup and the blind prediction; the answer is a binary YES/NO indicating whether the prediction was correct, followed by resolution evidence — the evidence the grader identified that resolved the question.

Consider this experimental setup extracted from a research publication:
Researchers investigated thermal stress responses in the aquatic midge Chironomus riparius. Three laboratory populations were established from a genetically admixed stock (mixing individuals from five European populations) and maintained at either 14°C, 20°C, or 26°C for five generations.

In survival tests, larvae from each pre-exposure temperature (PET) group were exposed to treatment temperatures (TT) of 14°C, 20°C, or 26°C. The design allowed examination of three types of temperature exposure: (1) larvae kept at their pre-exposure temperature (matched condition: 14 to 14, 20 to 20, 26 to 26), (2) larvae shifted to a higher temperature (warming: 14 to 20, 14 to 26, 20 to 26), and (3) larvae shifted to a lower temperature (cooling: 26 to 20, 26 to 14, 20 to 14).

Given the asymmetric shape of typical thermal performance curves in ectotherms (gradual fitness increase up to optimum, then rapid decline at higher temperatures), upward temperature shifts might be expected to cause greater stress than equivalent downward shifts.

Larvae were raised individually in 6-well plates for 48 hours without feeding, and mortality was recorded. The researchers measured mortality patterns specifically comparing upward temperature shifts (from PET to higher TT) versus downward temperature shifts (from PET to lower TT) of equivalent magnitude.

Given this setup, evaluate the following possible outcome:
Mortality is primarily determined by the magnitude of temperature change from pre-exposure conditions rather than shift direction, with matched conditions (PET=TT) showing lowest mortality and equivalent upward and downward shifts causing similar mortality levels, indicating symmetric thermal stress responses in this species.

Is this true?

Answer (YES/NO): NO